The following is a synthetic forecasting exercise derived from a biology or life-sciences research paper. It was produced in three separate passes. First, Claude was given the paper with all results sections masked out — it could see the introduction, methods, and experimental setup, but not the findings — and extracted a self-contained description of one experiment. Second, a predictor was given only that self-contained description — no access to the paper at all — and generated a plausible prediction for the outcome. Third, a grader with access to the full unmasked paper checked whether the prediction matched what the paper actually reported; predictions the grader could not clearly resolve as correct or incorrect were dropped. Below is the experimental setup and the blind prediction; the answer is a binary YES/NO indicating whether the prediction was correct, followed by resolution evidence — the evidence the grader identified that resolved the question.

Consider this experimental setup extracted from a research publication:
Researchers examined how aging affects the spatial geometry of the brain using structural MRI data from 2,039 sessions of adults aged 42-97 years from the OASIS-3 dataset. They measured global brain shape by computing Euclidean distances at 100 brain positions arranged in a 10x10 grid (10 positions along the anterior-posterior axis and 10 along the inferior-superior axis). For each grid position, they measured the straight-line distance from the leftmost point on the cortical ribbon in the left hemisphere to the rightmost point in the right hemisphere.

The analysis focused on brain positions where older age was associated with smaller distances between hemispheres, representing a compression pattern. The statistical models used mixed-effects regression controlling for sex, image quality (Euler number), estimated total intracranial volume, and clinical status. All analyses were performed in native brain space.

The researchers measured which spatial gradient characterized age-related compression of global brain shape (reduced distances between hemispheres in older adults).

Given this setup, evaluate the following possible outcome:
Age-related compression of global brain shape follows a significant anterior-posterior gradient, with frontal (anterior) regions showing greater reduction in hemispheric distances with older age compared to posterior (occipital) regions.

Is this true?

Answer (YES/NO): NO